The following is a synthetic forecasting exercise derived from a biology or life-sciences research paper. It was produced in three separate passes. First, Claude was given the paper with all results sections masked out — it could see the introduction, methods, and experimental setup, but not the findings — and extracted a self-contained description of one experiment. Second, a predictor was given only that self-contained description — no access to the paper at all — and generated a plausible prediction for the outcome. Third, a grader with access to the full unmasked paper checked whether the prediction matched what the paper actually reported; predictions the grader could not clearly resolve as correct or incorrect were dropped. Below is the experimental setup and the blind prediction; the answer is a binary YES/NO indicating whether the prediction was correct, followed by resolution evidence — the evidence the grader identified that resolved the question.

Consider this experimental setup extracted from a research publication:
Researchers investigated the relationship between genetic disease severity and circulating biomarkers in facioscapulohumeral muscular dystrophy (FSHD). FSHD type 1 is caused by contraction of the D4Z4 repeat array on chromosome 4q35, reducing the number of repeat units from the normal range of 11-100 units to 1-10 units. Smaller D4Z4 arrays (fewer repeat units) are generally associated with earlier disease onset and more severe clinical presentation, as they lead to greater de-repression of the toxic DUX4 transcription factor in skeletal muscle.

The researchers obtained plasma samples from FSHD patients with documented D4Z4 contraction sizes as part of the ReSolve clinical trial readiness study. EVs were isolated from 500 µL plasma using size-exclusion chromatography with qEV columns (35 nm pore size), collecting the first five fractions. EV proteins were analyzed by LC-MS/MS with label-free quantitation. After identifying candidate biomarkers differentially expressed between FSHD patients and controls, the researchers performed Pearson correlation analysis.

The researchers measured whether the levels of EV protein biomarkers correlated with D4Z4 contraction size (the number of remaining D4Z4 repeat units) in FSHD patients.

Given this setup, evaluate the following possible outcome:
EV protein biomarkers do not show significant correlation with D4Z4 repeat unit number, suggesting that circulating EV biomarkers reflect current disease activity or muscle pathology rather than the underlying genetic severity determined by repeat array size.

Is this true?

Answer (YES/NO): YES